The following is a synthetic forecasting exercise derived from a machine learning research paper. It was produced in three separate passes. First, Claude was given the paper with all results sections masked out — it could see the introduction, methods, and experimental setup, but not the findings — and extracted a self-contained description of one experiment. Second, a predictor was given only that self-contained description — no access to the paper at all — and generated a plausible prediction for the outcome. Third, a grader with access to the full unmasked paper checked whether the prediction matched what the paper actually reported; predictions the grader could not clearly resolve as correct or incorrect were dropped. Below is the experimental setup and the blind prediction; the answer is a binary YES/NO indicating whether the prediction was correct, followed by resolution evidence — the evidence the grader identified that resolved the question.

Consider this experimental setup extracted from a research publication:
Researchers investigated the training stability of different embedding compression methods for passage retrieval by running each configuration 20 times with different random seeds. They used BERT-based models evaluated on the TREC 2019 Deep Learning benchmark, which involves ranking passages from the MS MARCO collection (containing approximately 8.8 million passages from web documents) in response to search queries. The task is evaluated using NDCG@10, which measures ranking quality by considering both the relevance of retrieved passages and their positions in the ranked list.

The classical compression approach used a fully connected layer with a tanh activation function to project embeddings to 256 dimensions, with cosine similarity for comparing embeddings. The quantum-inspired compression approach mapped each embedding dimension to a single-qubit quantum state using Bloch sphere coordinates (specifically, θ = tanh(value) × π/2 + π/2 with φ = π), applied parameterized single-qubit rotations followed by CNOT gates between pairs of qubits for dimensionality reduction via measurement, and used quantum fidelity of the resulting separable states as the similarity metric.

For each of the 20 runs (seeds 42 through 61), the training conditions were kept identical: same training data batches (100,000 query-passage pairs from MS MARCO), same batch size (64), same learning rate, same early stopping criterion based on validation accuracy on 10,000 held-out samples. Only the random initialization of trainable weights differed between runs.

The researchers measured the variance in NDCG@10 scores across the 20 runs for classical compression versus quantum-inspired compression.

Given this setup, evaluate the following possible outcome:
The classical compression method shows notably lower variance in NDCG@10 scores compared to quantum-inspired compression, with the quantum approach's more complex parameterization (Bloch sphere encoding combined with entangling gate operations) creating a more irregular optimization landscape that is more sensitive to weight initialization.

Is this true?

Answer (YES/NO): NO